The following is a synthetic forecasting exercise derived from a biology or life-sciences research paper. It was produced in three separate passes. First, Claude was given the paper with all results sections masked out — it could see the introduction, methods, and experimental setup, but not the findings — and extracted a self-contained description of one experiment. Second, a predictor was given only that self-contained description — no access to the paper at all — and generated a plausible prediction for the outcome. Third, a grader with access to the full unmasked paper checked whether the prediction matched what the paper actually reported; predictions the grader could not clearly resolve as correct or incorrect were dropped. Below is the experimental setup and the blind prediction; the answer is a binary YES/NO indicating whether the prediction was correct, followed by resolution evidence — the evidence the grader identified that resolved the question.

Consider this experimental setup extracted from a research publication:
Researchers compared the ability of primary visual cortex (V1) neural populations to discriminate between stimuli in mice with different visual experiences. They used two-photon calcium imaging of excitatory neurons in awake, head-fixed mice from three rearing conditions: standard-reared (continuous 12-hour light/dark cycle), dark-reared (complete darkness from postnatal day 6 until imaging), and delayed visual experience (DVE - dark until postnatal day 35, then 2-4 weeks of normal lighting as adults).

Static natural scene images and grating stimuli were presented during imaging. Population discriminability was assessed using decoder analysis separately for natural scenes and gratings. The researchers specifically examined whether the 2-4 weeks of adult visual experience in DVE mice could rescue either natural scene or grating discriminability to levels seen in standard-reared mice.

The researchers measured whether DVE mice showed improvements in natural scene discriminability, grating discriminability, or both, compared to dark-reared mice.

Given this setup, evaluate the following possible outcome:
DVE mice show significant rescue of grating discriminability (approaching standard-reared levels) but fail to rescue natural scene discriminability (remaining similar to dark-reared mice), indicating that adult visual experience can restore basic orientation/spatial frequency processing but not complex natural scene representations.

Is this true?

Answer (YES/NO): NO